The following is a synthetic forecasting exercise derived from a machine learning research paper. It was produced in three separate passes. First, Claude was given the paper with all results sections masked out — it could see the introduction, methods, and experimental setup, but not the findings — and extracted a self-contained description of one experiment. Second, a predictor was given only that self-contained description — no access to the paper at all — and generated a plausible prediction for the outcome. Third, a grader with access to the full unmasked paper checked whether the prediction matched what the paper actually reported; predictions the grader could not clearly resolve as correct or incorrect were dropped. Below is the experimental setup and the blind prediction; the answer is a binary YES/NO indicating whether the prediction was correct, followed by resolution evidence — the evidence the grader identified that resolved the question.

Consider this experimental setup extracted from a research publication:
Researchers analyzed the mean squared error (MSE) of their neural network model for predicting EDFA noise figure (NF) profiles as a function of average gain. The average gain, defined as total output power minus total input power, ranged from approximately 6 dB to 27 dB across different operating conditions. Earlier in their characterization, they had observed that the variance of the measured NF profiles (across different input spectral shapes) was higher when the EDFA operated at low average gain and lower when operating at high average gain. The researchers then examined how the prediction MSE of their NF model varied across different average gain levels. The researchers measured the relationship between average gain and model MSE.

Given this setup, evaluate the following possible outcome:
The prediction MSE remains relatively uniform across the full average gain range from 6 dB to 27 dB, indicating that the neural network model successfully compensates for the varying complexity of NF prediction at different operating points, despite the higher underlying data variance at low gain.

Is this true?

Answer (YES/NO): NO